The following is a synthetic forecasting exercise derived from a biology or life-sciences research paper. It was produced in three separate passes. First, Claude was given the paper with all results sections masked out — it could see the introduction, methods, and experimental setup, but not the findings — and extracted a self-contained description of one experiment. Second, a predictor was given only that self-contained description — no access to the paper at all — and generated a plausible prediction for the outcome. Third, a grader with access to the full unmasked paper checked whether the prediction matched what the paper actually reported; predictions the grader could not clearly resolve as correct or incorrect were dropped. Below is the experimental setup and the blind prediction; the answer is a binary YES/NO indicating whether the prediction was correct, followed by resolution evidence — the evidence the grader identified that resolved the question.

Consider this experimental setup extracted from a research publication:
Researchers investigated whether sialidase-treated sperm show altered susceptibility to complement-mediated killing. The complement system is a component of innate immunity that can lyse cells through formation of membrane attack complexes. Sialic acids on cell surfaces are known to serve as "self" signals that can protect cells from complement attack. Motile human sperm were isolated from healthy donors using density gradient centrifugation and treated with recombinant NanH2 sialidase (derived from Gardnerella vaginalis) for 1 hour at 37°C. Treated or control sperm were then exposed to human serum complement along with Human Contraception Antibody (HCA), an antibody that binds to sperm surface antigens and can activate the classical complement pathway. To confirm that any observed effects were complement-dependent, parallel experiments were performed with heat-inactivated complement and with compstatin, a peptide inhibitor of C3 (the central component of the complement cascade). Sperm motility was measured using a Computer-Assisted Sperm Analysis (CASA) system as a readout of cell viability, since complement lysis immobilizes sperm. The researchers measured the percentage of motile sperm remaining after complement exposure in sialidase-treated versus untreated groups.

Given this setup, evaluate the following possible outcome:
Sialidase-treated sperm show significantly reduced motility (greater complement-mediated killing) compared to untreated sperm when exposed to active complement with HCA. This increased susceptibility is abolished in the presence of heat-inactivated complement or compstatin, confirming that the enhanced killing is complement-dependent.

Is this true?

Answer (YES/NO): YES